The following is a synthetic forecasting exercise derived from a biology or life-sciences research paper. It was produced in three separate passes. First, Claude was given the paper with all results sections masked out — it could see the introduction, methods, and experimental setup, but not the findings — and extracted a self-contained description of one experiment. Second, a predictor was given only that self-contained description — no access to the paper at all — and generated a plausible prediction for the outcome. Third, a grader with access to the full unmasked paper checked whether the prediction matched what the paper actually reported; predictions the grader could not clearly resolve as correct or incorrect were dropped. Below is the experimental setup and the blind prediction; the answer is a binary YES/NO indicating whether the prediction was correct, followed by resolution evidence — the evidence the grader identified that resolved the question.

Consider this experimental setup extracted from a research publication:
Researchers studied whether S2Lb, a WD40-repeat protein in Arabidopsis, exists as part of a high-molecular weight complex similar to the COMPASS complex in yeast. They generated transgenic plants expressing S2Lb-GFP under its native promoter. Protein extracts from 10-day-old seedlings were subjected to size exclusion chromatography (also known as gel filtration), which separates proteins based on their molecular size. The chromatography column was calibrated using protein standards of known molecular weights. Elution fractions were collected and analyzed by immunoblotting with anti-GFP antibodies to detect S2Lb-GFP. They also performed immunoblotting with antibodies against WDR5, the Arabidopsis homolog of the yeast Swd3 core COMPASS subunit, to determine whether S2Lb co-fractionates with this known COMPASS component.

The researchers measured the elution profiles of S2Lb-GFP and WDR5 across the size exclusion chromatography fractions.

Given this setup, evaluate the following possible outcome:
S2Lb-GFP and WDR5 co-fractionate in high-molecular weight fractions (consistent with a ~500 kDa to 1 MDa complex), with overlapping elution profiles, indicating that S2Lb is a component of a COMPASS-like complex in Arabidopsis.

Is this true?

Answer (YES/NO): NO